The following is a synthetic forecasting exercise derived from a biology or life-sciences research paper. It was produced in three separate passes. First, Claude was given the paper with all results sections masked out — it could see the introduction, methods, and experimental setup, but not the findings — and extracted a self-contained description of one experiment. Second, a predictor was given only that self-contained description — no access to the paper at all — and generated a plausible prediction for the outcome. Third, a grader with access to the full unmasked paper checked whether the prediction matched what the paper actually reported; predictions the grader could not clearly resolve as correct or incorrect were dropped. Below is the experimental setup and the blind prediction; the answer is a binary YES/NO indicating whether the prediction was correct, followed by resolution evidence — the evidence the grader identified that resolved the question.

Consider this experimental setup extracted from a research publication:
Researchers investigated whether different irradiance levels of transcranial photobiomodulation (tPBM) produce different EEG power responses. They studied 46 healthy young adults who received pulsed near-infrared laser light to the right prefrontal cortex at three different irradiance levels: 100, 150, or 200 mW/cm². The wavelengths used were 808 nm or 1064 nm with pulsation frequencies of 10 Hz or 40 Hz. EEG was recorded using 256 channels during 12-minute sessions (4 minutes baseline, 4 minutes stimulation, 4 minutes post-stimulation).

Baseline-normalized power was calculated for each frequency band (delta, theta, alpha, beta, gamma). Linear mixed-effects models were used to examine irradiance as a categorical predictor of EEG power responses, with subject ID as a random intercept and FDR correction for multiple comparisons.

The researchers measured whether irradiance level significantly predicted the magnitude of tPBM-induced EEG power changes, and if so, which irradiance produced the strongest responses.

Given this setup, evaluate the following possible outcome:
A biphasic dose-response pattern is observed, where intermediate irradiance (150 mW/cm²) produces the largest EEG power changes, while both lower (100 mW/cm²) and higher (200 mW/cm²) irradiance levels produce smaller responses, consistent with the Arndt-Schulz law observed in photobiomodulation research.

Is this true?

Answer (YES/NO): YES